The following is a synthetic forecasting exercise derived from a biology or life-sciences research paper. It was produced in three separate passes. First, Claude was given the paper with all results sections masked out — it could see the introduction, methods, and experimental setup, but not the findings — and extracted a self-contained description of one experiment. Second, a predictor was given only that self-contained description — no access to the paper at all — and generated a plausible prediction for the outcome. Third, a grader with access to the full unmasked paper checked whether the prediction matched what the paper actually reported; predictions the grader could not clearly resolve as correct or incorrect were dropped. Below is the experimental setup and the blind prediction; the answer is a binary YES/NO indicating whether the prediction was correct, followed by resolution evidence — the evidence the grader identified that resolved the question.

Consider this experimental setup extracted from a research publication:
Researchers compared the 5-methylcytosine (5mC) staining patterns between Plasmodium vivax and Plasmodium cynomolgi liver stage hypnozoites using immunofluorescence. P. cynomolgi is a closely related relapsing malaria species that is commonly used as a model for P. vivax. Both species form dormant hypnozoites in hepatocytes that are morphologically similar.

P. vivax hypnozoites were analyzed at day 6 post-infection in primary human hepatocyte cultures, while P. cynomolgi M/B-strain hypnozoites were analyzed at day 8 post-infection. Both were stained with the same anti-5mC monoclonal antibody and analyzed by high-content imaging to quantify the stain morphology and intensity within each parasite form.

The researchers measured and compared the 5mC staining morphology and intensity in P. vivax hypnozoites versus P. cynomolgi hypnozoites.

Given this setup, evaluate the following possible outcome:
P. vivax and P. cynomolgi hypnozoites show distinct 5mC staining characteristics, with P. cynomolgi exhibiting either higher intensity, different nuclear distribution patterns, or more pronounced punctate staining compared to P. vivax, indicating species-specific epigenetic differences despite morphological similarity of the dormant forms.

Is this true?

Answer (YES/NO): NO